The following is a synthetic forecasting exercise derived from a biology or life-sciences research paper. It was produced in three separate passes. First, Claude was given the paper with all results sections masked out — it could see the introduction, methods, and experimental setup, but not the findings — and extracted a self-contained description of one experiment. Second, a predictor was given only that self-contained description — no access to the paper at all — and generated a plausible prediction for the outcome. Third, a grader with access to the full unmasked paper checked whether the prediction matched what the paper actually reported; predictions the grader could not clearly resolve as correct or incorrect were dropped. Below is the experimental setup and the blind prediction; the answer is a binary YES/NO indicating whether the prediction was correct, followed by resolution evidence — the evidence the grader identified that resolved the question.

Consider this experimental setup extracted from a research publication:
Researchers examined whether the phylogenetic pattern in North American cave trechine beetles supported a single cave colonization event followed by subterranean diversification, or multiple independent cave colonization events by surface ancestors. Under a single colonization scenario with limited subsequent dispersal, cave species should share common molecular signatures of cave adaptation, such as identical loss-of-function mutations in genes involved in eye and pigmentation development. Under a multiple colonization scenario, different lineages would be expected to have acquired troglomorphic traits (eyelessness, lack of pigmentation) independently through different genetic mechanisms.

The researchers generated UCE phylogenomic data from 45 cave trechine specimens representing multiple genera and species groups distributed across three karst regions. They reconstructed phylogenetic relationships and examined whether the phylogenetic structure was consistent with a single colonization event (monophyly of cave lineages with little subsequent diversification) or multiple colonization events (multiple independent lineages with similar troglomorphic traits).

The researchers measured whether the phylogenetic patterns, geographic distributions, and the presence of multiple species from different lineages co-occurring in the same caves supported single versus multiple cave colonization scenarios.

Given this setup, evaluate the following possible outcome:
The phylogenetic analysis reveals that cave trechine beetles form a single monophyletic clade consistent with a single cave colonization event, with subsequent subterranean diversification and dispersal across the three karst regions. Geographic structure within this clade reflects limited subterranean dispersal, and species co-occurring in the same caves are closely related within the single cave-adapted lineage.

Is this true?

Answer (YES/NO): NO